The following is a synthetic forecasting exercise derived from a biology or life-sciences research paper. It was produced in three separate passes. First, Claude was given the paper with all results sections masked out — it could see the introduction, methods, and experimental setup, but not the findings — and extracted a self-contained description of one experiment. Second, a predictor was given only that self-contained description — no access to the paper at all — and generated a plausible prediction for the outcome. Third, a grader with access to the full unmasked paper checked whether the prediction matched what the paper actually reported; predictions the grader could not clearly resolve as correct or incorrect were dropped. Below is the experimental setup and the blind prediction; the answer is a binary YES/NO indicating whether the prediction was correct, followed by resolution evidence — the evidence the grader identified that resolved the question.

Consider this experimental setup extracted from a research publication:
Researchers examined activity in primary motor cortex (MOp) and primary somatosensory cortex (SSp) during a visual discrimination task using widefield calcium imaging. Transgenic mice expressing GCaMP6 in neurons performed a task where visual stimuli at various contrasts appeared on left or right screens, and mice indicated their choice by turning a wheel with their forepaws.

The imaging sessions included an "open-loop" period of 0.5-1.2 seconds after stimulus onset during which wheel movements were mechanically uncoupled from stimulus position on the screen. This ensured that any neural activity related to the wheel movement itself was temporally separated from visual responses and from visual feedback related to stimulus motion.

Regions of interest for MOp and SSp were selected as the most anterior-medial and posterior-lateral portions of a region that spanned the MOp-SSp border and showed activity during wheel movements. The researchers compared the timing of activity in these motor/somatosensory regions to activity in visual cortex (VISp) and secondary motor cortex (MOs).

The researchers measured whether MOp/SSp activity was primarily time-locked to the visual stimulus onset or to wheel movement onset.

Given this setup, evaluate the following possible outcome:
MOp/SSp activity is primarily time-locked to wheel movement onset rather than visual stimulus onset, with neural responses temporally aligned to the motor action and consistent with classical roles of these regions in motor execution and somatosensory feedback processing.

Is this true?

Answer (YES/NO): YES